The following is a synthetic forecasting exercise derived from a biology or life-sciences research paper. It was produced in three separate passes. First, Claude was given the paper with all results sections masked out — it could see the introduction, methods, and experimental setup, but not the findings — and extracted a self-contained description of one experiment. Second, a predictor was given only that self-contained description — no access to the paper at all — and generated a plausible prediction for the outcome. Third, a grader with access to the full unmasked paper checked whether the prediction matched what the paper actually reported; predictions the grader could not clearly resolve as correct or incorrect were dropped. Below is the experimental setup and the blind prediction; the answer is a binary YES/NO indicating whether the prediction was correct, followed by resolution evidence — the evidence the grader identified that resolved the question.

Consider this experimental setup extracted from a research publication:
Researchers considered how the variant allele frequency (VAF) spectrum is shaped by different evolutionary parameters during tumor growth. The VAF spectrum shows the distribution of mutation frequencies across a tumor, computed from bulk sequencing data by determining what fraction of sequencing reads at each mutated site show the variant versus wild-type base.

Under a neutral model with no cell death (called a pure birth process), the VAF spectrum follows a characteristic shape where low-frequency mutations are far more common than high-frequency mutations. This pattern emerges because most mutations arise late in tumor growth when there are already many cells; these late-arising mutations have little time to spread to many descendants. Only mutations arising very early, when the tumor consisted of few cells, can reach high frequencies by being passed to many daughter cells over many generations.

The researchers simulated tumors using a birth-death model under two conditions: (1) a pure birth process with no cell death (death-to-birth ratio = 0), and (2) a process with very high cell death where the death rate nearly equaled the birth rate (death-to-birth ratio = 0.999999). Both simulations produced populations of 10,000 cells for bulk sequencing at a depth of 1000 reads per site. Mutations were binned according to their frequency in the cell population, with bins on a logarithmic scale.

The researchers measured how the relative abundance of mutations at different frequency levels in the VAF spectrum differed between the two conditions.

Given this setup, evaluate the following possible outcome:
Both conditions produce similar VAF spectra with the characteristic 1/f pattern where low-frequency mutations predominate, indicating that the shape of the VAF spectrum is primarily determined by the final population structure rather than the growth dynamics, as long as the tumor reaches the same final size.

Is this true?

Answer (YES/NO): NO